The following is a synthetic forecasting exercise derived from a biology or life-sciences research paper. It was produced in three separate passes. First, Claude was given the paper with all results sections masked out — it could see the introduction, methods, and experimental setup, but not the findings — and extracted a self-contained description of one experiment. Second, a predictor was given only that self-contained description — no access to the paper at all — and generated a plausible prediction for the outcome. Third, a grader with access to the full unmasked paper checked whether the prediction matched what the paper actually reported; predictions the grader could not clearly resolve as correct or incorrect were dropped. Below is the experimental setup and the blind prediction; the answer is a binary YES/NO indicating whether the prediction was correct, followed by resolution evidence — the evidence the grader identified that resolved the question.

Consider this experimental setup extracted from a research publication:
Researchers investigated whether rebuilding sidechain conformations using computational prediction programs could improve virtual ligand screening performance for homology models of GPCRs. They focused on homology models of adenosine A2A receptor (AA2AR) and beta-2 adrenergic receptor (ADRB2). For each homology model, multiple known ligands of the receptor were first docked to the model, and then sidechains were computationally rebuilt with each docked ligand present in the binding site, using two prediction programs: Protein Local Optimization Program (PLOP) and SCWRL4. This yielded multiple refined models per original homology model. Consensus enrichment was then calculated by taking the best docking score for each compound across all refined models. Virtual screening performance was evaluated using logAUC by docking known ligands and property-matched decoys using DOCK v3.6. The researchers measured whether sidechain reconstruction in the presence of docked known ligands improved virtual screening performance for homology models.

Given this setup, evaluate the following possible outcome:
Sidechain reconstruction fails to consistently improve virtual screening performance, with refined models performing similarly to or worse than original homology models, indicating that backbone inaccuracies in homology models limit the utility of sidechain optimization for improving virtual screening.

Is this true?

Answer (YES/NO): NO